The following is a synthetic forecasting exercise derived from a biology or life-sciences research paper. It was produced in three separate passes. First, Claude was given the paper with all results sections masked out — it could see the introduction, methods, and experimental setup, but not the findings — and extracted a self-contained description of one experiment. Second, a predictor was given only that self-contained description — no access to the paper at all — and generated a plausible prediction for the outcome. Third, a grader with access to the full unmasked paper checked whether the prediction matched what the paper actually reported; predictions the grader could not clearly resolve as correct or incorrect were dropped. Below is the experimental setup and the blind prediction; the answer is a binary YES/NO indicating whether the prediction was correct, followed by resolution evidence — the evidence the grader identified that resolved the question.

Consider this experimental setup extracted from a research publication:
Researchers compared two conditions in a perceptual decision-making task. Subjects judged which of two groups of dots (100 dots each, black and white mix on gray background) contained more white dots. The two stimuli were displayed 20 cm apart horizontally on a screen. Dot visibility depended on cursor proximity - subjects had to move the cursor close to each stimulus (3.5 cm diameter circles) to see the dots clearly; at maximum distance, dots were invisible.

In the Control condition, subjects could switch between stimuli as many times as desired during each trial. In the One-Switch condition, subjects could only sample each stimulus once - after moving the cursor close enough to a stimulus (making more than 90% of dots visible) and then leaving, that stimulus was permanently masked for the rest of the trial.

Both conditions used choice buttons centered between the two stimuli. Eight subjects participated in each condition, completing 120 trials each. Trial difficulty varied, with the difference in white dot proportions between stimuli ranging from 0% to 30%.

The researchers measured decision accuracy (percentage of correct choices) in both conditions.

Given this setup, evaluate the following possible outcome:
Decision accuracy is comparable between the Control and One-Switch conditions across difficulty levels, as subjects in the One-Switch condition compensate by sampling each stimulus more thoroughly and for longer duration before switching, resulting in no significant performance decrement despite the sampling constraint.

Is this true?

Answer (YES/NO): NO